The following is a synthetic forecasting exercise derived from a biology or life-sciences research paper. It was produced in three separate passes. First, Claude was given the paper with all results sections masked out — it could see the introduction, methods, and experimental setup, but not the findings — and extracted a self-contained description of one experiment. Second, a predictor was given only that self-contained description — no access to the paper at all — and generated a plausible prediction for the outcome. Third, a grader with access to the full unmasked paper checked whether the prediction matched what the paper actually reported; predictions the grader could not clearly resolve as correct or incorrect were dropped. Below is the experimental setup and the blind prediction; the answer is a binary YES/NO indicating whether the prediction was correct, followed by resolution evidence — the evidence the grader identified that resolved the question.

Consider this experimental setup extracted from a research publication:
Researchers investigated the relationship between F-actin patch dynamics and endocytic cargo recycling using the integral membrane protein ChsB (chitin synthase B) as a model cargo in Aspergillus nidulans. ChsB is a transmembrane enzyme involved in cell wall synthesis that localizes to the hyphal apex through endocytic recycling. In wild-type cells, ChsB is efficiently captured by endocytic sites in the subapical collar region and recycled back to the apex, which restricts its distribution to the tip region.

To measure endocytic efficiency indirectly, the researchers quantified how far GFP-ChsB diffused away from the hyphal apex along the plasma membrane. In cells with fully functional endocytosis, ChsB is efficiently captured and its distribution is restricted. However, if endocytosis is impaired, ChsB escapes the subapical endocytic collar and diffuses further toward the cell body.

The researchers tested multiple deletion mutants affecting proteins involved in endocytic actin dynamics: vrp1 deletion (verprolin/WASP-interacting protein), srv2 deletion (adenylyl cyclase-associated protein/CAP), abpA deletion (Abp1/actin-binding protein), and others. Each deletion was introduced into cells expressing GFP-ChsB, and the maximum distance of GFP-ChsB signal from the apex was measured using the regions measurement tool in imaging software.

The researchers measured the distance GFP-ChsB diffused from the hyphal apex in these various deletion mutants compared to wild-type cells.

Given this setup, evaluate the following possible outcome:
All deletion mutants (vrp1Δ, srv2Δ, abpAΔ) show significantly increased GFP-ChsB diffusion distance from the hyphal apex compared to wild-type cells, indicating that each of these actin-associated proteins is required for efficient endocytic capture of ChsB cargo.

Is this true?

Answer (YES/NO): NO